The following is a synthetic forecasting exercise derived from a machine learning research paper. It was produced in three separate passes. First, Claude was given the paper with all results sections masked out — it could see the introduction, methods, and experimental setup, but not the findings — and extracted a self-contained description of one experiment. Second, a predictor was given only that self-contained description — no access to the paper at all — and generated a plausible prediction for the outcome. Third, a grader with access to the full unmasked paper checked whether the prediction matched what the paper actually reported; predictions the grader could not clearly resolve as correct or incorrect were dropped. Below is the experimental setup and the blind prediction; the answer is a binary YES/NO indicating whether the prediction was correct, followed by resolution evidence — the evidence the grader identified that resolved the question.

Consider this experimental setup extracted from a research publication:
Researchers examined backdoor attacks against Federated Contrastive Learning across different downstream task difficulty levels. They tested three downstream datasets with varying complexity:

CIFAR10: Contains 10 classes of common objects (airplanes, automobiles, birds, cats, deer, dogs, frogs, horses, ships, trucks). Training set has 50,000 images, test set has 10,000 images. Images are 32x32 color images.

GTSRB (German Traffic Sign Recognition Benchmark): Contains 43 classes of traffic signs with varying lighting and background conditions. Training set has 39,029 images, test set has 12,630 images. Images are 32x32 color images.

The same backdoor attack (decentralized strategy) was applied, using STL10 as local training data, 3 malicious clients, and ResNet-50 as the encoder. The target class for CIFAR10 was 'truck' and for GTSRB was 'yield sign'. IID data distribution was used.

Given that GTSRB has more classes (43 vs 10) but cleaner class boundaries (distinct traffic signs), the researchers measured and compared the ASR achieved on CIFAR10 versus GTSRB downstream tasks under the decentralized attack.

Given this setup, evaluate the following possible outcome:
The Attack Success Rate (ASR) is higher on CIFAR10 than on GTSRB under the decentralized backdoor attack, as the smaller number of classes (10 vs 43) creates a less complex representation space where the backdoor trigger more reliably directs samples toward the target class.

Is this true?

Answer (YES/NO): YES